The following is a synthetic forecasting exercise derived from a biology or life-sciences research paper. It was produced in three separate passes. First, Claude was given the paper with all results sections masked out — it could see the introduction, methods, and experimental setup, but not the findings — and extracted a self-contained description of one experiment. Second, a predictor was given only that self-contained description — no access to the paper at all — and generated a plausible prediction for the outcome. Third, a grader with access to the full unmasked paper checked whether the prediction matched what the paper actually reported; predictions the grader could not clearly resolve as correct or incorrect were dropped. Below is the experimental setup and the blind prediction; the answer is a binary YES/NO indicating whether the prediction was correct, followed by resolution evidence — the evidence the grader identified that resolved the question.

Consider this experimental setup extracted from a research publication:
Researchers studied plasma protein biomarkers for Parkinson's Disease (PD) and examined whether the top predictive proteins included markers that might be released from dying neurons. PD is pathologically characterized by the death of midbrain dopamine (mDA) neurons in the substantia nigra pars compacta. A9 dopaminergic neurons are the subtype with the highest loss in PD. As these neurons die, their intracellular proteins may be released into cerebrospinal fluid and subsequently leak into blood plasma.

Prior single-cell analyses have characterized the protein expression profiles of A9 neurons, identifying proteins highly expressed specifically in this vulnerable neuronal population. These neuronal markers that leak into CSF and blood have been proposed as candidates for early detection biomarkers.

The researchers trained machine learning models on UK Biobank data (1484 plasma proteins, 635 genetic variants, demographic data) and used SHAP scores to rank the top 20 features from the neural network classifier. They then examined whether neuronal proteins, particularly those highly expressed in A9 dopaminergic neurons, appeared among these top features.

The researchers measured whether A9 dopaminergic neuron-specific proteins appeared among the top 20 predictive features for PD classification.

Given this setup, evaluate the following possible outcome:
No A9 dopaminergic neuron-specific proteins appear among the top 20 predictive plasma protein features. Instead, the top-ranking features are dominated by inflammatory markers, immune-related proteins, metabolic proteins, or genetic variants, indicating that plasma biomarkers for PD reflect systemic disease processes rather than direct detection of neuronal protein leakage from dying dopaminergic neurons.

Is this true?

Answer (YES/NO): NO